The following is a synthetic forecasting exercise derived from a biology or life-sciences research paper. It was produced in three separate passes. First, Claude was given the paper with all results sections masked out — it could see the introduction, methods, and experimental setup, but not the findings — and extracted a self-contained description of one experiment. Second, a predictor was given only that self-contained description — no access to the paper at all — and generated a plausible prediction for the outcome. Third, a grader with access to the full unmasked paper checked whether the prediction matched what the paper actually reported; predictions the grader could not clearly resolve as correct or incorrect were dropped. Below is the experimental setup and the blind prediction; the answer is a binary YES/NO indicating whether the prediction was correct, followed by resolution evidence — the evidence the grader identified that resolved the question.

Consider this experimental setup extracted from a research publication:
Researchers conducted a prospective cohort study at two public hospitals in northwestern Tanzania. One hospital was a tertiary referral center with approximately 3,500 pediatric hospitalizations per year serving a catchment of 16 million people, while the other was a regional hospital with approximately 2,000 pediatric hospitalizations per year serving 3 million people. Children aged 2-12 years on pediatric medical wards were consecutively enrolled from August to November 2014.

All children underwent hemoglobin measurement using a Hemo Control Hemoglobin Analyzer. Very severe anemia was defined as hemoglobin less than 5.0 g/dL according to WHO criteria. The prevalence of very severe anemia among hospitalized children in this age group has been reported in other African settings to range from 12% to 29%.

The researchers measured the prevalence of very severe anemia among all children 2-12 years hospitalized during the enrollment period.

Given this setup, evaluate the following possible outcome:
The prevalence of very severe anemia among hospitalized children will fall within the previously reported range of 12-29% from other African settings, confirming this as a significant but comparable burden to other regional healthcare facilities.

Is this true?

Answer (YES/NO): YES